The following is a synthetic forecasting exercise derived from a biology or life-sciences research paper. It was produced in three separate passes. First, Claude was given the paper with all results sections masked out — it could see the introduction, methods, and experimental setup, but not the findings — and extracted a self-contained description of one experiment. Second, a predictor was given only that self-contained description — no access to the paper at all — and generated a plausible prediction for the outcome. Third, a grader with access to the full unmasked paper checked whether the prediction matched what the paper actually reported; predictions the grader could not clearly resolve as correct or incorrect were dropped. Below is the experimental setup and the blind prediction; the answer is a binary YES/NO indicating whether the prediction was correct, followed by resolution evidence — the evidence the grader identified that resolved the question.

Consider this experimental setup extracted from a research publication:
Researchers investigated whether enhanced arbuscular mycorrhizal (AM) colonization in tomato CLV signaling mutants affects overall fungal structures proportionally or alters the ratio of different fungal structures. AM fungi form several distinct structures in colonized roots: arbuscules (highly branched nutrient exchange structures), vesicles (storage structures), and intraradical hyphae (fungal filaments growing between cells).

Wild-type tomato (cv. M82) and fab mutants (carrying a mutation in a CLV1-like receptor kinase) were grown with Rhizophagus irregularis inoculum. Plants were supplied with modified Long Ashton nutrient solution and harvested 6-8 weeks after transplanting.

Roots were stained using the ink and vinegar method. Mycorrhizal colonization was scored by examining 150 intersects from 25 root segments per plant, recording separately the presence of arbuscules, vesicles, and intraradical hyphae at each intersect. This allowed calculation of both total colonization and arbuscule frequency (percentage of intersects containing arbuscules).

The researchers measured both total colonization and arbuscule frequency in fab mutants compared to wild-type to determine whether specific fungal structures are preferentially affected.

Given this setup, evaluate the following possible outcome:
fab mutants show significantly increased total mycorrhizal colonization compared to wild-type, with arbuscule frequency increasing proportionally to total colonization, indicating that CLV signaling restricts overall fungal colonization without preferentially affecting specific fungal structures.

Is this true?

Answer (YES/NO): YES